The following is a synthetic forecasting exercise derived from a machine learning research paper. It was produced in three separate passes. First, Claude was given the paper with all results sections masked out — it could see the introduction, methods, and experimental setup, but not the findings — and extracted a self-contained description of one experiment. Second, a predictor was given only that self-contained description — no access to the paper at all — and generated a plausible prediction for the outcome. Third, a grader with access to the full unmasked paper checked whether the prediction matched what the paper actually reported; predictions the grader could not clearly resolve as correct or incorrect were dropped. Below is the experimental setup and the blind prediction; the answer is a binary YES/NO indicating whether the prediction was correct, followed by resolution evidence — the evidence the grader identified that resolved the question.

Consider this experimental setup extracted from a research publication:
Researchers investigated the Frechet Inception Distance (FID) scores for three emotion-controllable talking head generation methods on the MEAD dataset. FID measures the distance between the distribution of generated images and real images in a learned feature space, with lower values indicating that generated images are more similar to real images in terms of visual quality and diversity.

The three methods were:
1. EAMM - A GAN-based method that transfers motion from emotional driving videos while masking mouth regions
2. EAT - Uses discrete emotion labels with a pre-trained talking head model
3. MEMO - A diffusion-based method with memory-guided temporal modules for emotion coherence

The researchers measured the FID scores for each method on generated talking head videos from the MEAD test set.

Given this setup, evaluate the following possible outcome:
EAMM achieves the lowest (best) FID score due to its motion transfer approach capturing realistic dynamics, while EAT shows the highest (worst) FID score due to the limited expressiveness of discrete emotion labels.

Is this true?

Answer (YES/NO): NO